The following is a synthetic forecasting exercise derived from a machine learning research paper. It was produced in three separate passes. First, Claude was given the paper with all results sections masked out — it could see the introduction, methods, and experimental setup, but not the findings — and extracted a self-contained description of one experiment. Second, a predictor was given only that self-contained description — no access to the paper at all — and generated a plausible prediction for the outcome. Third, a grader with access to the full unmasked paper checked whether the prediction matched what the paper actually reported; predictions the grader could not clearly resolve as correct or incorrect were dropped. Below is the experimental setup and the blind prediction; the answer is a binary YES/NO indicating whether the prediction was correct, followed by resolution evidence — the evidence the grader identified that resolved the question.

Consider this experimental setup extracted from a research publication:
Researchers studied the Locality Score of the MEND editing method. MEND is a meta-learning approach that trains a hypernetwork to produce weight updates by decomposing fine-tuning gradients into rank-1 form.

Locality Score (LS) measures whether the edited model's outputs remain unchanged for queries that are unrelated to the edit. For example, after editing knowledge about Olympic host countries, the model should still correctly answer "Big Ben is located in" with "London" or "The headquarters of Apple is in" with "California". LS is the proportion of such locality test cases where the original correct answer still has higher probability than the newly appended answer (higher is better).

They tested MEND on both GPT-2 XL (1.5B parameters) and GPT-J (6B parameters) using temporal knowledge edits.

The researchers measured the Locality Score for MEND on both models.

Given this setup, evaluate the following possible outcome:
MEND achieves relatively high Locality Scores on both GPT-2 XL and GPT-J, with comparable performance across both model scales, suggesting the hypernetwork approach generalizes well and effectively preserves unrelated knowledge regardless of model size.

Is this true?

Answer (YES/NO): NO